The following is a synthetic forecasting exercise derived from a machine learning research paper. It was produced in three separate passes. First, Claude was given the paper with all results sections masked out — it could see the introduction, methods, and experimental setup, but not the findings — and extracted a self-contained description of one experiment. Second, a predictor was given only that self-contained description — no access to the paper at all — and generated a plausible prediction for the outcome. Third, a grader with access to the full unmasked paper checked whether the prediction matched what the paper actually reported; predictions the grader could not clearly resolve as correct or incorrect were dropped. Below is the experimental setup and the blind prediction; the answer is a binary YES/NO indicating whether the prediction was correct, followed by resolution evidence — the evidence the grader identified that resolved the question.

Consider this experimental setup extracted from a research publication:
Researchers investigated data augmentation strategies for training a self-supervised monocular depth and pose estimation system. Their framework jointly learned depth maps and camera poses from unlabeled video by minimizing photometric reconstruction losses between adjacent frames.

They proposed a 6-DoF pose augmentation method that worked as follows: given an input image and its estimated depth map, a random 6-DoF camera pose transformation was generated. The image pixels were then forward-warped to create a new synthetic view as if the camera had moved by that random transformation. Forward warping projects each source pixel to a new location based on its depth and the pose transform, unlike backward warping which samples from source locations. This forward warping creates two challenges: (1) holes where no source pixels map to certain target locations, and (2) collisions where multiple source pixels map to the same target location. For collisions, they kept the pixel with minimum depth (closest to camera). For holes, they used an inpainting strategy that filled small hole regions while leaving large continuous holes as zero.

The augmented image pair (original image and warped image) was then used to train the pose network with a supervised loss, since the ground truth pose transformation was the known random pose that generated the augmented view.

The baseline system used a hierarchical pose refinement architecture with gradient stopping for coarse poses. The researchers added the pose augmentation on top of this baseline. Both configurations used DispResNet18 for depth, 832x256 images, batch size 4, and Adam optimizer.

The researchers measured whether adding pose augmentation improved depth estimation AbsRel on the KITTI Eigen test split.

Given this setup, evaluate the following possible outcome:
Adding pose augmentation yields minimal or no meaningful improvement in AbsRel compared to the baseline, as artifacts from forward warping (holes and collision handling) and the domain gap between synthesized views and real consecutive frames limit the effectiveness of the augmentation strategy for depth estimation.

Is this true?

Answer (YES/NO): NO